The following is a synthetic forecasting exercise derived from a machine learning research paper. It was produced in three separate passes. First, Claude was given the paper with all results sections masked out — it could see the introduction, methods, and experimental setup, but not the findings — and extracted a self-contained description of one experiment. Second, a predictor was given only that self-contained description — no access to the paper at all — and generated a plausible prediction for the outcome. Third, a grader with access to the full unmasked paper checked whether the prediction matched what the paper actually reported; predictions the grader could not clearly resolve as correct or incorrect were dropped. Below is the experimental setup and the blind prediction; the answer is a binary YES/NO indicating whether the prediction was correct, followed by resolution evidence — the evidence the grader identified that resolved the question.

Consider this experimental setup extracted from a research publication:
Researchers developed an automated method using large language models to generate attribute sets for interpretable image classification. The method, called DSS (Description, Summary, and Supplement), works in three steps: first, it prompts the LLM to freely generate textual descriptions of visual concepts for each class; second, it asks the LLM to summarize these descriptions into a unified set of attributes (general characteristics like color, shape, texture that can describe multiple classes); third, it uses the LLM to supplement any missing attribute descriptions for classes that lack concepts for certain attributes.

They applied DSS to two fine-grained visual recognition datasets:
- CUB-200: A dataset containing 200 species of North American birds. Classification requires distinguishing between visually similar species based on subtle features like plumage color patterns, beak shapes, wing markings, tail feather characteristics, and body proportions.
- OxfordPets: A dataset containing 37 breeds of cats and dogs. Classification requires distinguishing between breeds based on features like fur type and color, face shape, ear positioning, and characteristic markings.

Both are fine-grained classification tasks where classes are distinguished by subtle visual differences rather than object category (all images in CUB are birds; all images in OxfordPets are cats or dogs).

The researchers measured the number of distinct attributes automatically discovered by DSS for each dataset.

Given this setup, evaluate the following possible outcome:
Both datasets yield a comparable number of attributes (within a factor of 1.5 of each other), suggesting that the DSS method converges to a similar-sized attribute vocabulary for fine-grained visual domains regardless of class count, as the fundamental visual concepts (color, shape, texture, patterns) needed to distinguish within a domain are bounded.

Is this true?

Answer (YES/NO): NO